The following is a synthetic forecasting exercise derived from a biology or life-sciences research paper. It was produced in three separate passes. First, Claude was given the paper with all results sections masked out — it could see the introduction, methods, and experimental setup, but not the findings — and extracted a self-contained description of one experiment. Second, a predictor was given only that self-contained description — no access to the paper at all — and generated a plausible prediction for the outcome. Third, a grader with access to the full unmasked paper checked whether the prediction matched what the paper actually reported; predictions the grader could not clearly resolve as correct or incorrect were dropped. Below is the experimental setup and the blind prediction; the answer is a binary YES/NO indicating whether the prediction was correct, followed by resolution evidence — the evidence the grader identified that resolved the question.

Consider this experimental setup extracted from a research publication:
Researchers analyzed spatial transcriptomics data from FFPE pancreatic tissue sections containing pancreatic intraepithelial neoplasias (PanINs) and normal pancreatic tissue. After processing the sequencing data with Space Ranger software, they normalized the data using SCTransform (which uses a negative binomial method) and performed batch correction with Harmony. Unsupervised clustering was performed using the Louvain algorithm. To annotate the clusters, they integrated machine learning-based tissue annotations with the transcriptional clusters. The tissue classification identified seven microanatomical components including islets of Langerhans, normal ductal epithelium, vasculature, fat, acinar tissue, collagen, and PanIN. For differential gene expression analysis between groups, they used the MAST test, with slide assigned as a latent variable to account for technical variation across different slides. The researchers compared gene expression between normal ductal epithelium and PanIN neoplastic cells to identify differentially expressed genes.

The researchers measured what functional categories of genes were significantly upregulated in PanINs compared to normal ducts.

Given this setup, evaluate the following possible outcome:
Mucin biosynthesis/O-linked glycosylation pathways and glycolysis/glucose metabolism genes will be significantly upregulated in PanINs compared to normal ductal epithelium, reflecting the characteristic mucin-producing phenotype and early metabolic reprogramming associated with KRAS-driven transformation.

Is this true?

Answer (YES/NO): NO